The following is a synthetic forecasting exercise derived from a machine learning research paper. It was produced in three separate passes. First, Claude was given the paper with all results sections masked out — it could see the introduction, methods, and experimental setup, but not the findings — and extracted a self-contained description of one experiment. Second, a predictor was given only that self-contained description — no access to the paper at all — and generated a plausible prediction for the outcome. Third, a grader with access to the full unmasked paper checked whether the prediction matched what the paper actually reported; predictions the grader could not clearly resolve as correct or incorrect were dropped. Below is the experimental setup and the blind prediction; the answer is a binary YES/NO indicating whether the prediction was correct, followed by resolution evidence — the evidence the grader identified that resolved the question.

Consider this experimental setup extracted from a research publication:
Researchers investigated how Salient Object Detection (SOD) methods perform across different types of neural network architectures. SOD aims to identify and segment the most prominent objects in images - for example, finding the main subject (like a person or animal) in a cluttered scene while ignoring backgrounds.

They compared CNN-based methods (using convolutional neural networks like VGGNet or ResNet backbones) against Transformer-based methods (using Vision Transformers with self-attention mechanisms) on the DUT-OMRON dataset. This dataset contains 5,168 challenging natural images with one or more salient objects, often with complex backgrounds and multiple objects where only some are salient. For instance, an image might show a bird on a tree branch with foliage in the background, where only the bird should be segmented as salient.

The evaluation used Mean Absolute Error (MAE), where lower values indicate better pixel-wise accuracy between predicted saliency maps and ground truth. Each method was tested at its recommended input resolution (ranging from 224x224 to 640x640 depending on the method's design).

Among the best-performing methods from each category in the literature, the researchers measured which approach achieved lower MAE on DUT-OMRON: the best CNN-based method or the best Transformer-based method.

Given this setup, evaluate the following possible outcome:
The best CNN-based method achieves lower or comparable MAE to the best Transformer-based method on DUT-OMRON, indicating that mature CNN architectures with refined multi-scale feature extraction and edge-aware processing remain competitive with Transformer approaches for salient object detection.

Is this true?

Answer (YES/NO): NO